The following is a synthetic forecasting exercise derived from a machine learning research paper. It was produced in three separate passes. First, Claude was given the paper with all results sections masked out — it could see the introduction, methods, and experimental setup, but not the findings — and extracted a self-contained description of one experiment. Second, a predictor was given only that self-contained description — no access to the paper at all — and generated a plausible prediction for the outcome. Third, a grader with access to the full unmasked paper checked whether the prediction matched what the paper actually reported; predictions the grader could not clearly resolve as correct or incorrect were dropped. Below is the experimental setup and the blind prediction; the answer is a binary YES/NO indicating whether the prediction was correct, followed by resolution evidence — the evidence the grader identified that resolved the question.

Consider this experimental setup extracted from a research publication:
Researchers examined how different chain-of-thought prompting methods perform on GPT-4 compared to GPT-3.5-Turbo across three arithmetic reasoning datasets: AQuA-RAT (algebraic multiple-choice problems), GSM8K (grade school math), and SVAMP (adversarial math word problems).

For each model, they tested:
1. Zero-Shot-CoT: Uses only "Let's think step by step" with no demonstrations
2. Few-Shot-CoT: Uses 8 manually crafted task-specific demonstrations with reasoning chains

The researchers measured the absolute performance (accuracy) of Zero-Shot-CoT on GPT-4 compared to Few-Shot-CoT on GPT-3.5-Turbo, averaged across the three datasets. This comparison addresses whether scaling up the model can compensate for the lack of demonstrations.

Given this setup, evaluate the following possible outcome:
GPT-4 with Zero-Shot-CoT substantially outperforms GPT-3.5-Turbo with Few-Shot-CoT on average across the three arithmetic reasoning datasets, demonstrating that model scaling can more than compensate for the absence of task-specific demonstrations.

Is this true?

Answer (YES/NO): YES